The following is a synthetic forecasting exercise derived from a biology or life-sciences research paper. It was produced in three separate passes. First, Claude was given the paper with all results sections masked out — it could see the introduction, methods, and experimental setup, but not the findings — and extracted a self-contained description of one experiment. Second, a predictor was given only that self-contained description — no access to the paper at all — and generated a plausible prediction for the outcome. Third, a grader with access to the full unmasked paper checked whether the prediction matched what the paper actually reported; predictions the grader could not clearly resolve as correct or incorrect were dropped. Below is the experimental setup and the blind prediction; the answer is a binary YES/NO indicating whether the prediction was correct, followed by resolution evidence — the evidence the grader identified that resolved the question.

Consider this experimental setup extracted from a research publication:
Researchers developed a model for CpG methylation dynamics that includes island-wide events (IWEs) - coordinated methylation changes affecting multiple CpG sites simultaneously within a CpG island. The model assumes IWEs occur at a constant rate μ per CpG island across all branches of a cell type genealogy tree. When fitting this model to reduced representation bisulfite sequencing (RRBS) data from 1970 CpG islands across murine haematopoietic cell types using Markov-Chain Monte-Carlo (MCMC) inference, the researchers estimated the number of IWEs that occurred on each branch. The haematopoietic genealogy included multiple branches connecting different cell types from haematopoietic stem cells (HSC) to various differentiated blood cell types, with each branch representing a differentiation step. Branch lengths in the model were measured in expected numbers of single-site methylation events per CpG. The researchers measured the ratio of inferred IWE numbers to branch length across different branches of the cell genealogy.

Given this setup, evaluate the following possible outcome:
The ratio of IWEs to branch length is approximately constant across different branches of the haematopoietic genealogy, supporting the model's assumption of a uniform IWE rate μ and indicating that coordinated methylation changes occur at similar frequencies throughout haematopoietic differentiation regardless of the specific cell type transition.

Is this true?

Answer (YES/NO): NO